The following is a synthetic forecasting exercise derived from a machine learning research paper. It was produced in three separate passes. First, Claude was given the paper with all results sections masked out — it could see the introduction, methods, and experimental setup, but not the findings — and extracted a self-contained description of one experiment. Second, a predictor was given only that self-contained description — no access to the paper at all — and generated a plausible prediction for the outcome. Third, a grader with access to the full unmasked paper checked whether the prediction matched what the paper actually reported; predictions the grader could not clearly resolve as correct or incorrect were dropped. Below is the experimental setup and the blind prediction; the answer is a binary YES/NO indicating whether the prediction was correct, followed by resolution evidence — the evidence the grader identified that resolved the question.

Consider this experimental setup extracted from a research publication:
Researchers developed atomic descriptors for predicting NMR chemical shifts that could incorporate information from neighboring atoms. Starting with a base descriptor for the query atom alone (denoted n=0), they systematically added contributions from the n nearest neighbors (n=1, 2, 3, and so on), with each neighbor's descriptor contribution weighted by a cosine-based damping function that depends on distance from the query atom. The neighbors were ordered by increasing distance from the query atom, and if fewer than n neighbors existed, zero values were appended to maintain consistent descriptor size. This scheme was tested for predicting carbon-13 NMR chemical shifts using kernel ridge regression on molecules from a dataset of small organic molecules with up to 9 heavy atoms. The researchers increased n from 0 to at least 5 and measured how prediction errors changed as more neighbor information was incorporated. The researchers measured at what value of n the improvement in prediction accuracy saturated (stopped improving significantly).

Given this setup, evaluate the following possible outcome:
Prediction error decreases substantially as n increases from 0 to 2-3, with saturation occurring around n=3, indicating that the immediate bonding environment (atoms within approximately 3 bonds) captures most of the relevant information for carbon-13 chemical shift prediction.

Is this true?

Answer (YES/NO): NO